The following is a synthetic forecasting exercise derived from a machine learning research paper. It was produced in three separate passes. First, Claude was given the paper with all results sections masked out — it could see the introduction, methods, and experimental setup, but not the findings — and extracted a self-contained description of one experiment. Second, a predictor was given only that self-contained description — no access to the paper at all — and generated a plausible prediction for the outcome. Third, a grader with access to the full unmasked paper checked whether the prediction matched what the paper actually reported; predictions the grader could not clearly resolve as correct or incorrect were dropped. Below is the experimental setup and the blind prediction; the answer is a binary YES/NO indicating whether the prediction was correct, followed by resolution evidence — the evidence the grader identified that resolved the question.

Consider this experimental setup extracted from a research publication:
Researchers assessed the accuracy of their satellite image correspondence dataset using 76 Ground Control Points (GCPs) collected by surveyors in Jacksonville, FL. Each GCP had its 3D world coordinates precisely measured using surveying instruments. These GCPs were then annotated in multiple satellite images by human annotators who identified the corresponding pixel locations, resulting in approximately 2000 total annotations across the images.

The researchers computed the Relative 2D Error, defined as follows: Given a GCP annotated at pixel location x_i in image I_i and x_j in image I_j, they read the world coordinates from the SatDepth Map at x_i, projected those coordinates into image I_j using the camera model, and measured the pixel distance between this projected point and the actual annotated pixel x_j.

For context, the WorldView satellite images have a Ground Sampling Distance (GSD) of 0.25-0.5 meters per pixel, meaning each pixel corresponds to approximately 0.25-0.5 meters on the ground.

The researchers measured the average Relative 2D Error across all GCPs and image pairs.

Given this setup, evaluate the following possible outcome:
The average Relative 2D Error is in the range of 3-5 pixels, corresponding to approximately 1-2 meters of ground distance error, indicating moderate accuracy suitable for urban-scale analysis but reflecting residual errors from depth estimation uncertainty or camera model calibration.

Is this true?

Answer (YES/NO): NO